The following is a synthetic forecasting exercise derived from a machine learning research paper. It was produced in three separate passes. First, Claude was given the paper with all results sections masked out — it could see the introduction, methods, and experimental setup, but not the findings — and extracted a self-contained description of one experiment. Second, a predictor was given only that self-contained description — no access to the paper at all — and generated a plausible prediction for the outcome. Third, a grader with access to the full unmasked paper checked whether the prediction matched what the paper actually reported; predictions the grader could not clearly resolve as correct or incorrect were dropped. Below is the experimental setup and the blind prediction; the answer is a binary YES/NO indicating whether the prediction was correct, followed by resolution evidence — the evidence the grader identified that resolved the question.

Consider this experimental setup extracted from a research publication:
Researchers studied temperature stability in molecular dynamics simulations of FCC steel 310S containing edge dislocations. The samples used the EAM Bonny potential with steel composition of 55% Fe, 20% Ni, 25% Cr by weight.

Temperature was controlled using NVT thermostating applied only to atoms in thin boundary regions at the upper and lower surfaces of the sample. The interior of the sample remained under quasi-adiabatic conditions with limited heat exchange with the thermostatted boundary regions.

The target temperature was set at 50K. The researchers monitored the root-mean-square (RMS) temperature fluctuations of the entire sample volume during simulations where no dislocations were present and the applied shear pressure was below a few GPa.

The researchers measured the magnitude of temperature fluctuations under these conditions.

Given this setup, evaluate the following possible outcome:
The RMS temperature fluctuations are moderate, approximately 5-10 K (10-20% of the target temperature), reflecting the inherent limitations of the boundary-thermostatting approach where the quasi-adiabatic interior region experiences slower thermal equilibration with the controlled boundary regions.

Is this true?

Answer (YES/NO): NO